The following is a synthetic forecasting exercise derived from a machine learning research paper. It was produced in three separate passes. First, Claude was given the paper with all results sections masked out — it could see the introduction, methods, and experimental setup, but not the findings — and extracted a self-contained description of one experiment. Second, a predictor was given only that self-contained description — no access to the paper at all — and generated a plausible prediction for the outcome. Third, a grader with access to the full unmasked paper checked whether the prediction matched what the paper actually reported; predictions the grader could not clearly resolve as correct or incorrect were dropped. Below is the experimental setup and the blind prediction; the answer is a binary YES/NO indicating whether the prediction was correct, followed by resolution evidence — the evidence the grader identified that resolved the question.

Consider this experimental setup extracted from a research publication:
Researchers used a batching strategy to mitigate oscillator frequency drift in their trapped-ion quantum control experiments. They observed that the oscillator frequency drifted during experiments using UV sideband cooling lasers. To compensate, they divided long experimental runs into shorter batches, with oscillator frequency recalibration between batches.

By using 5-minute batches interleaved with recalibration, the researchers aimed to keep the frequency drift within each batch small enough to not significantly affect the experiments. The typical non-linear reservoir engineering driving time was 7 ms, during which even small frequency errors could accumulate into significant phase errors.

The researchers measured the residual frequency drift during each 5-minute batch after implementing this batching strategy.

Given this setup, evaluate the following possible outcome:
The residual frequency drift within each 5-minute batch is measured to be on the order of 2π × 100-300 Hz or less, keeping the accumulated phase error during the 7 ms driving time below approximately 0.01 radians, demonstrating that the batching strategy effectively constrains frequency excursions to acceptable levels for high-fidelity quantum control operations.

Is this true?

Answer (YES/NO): NO